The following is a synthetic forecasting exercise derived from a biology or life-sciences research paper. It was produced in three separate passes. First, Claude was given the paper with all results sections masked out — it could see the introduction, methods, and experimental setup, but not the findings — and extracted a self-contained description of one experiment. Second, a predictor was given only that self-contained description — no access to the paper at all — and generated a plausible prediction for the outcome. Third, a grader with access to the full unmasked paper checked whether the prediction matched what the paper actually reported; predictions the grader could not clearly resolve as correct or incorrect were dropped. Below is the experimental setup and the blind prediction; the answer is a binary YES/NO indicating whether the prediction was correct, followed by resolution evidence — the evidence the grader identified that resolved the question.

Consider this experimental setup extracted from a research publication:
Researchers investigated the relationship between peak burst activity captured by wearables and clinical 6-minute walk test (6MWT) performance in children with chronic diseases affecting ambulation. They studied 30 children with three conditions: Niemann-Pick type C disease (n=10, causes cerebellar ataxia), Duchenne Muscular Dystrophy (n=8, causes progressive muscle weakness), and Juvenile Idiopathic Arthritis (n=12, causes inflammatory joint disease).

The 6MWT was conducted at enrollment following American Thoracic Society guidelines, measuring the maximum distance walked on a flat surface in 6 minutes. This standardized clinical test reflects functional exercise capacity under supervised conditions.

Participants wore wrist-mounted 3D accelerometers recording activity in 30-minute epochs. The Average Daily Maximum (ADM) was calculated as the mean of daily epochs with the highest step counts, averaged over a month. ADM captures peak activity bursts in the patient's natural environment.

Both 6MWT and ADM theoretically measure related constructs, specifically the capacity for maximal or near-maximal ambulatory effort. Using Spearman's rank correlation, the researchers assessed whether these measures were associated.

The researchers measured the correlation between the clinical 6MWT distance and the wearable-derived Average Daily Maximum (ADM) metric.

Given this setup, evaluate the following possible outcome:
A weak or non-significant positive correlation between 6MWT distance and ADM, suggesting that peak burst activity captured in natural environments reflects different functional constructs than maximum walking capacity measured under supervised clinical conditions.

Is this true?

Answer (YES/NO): YES